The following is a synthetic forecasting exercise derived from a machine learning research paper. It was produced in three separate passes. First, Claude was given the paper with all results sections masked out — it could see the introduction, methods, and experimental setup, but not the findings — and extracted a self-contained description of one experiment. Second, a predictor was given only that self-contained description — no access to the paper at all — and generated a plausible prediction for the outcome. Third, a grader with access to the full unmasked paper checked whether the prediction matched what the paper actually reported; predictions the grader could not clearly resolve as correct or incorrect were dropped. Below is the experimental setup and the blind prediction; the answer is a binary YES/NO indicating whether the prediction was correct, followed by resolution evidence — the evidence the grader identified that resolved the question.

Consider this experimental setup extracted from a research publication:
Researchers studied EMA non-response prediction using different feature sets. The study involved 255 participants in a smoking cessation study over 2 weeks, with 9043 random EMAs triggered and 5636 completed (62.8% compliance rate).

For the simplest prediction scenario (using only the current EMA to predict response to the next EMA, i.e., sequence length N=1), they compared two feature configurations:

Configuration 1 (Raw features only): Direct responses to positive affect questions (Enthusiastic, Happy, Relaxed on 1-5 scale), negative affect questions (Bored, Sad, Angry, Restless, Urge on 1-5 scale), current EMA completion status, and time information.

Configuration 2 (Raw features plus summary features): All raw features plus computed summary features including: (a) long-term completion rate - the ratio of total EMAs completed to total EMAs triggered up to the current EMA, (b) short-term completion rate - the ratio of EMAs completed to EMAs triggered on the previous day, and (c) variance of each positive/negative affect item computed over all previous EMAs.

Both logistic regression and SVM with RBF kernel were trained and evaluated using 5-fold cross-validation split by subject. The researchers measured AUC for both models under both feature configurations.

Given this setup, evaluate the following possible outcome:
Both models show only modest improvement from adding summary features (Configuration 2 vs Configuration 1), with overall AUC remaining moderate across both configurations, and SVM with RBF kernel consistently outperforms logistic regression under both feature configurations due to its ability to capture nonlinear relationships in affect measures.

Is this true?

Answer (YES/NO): NO